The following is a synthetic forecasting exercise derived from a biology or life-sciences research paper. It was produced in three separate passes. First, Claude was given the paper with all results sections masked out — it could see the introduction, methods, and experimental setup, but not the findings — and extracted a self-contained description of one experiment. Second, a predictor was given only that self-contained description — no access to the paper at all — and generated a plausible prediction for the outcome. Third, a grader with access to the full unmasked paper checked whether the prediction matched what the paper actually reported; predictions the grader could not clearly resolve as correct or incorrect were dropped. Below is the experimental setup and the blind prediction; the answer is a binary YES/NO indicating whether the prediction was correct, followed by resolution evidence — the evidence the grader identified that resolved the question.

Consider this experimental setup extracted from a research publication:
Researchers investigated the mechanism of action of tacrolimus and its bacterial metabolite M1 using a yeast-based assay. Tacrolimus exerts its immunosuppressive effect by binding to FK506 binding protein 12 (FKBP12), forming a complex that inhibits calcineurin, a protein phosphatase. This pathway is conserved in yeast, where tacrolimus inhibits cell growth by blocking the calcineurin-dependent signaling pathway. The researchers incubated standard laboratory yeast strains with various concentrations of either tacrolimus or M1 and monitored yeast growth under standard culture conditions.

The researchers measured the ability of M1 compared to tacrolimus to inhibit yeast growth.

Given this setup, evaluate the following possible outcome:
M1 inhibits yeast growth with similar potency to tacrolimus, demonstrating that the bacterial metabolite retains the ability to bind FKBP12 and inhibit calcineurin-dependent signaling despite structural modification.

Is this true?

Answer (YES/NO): NO